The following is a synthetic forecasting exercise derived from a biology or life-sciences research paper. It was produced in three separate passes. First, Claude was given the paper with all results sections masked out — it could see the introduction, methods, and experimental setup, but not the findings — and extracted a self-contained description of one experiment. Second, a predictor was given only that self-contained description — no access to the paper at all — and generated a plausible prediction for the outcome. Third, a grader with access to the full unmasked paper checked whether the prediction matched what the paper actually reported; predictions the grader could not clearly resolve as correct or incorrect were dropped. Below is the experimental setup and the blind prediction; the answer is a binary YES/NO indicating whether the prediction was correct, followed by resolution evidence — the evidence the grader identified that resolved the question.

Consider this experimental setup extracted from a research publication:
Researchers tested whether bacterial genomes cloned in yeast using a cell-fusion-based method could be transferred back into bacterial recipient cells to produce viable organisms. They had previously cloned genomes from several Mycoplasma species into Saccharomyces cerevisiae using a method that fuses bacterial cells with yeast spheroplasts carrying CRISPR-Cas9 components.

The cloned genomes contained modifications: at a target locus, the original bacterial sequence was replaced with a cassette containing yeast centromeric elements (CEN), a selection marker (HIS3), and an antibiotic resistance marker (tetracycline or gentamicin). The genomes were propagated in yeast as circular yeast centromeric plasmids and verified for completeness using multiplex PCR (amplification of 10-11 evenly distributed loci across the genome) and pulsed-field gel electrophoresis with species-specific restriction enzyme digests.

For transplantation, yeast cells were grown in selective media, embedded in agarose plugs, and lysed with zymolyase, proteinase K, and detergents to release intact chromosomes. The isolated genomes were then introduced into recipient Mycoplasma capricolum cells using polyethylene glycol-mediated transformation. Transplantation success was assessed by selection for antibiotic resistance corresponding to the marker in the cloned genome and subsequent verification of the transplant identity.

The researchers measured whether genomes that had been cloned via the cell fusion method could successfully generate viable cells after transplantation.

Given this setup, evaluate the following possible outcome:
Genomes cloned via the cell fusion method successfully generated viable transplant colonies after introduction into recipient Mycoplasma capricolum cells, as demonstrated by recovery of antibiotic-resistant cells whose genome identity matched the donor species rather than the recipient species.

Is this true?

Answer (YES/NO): YES